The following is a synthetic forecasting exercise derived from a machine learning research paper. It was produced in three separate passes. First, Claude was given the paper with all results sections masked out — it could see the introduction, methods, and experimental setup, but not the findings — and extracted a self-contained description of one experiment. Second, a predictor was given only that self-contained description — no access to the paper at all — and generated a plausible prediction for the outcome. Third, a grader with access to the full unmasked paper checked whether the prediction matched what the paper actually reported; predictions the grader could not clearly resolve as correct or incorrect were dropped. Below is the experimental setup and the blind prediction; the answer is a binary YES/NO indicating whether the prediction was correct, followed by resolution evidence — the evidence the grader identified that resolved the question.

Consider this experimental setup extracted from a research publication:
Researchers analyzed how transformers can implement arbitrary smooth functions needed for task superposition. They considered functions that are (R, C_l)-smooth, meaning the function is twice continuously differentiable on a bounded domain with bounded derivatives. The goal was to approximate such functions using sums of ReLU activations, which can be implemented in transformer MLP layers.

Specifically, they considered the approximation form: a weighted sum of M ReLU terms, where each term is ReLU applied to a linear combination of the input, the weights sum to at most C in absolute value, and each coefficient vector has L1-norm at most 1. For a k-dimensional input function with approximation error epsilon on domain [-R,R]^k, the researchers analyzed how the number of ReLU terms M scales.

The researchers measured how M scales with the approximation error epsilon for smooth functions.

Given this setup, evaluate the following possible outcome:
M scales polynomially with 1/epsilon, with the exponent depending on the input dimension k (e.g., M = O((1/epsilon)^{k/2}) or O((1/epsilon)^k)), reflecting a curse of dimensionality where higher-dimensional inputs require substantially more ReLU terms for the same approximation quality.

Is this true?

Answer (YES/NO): NO